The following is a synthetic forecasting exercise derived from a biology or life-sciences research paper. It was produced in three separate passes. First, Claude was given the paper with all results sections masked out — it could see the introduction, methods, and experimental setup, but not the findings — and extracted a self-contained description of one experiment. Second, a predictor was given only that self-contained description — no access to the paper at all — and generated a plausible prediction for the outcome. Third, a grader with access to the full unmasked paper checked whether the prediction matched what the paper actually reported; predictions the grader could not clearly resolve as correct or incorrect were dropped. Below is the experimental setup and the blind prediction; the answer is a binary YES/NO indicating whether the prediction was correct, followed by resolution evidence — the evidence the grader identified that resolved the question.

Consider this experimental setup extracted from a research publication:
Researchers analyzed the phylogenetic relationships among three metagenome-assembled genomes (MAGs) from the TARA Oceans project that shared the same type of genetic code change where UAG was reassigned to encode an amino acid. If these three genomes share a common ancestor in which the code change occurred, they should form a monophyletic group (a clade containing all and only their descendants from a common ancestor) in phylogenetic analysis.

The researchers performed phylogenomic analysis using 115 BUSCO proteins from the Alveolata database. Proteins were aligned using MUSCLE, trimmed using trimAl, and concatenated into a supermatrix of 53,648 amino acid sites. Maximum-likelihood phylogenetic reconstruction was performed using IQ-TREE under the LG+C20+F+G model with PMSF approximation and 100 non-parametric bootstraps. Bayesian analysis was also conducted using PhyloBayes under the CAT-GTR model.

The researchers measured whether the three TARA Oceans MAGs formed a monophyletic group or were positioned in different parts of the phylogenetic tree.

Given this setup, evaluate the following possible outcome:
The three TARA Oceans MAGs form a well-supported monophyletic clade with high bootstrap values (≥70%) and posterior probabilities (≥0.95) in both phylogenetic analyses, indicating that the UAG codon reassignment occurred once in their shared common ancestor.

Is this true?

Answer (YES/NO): YES